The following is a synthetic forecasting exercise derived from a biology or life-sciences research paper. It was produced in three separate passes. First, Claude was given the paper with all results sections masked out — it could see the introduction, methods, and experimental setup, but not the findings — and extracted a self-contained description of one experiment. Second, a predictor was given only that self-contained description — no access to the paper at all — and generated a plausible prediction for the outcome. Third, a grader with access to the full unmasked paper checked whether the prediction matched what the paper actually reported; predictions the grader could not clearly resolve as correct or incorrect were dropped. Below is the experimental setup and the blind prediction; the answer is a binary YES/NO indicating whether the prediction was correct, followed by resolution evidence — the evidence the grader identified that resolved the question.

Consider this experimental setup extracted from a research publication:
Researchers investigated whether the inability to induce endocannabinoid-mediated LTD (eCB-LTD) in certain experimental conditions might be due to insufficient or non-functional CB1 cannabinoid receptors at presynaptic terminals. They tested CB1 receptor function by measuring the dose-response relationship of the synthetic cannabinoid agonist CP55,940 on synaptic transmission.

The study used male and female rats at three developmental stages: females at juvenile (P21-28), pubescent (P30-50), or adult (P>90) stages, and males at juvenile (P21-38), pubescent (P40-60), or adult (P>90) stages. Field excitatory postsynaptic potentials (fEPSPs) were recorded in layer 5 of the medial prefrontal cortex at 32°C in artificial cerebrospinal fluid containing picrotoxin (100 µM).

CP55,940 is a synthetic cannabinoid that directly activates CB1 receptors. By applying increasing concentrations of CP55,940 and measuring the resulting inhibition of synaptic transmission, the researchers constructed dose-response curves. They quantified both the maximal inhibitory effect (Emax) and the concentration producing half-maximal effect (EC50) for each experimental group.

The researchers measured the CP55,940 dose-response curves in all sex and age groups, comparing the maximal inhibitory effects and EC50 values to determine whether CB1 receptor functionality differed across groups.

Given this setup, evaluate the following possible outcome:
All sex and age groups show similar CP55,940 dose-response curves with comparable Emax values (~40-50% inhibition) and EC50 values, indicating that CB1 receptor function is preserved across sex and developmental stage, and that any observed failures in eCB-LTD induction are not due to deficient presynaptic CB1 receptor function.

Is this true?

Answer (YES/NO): NO